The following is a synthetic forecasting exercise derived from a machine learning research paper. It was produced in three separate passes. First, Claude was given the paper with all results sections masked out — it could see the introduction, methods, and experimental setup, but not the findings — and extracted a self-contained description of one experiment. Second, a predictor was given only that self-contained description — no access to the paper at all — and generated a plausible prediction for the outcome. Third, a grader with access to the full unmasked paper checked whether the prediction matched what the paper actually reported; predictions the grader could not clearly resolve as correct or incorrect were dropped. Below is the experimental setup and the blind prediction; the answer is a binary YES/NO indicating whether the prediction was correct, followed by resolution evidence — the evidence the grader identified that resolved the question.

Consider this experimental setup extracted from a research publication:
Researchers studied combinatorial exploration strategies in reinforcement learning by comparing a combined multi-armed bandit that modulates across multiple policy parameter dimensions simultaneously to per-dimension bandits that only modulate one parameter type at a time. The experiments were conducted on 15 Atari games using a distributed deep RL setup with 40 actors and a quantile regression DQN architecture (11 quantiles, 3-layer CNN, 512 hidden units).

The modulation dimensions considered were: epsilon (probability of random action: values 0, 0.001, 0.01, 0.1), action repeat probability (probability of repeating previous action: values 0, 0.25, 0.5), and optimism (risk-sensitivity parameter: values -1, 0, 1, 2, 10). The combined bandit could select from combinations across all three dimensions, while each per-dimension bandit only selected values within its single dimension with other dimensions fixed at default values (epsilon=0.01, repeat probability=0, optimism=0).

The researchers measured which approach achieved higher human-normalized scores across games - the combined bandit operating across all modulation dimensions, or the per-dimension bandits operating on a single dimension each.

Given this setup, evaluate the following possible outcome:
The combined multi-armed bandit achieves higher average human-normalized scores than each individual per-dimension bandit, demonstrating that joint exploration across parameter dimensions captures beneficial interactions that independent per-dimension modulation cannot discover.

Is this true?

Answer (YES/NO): NO